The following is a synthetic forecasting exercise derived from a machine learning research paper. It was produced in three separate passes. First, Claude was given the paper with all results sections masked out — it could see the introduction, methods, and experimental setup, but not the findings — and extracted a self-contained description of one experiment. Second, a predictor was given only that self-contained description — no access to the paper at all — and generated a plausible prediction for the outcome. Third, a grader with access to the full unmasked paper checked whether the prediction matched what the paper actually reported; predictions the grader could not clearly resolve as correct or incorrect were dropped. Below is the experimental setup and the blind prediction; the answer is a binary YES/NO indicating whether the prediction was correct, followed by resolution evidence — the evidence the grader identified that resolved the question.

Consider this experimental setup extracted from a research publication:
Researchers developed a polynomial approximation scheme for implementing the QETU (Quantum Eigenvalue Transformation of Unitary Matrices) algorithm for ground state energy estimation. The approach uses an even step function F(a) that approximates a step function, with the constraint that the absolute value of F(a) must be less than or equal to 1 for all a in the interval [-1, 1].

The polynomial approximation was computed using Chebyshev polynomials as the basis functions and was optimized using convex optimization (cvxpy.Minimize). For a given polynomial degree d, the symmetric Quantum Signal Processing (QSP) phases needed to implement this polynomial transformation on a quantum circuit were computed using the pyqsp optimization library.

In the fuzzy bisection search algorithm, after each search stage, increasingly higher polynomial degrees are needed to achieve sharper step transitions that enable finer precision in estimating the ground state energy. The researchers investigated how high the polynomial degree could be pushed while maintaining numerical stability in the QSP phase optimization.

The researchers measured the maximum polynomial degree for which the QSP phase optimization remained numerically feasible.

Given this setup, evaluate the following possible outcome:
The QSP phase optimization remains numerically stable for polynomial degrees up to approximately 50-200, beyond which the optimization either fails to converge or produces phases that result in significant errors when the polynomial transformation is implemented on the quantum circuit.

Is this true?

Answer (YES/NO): NO